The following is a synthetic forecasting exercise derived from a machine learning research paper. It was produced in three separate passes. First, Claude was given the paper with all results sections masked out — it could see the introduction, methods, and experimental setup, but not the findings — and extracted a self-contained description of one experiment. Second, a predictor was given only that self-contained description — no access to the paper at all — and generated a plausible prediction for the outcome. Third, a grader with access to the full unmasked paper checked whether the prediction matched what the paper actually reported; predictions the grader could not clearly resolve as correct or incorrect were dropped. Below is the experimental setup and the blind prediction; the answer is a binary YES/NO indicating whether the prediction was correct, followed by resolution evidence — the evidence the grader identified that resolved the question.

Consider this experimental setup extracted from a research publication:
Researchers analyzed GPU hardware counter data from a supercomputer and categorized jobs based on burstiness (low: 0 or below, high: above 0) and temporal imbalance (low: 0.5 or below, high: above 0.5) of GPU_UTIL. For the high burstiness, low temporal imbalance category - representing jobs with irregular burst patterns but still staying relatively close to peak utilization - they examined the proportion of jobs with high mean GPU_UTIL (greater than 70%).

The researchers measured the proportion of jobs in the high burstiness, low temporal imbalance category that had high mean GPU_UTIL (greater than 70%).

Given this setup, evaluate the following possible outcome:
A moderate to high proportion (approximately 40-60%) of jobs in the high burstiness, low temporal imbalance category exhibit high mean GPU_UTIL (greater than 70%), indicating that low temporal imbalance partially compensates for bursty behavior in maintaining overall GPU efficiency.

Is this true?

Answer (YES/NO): YES